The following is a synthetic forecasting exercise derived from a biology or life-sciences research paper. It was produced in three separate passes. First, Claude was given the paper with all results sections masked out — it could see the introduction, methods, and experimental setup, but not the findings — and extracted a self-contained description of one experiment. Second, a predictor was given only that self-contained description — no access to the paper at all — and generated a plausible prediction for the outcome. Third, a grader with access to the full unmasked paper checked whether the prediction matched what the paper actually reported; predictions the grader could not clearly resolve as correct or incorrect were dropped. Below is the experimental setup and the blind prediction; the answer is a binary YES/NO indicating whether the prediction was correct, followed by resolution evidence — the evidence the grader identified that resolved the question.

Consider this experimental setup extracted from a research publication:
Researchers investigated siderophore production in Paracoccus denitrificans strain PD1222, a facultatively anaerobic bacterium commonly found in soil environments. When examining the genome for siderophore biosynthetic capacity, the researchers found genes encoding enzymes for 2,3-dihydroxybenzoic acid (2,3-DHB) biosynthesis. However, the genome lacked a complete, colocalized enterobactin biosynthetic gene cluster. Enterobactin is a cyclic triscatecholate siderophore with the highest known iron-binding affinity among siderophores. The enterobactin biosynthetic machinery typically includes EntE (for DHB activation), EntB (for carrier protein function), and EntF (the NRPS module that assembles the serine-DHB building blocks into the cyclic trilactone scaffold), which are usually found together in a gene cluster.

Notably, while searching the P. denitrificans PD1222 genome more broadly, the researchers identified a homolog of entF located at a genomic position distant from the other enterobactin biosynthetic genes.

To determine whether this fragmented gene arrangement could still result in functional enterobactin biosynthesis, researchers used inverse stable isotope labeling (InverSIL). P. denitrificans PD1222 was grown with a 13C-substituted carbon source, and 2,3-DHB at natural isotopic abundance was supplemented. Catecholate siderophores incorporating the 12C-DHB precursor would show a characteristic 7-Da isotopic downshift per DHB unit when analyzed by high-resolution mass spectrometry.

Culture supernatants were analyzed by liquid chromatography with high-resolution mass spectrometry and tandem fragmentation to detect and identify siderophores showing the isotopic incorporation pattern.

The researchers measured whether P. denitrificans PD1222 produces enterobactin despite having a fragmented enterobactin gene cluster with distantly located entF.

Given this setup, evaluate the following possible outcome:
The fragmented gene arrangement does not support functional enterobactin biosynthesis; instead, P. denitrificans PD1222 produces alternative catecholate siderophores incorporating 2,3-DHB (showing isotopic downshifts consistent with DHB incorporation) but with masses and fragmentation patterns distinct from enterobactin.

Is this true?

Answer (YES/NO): NO